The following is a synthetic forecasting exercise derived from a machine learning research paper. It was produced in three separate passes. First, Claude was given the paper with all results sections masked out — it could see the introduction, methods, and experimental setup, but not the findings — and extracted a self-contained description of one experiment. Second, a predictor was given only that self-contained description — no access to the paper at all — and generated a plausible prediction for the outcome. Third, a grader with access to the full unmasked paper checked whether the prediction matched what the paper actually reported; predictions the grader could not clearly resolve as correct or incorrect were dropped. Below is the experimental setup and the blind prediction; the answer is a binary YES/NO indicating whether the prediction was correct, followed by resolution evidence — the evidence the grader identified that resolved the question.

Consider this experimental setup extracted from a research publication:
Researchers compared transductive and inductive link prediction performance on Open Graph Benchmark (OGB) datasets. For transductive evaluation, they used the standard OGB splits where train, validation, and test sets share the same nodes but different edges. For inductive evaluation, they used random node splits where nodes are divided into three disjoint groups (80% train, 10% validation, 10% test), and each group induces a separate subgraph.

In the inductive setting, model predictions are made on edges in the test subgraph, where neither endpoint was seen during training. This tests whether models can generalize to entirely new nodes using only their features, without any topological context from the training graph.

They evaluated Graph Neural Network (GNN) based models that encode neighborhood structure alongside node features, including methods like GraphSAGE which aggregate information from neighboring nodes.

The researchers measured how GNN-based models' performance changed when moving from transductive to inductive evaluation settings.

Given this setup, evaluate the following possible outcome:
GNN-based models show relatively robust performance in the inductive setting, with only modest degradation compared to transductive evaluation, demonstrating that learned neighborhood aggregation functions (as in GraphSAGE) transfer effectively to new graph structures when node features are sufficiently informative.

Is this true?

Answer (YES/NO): NO